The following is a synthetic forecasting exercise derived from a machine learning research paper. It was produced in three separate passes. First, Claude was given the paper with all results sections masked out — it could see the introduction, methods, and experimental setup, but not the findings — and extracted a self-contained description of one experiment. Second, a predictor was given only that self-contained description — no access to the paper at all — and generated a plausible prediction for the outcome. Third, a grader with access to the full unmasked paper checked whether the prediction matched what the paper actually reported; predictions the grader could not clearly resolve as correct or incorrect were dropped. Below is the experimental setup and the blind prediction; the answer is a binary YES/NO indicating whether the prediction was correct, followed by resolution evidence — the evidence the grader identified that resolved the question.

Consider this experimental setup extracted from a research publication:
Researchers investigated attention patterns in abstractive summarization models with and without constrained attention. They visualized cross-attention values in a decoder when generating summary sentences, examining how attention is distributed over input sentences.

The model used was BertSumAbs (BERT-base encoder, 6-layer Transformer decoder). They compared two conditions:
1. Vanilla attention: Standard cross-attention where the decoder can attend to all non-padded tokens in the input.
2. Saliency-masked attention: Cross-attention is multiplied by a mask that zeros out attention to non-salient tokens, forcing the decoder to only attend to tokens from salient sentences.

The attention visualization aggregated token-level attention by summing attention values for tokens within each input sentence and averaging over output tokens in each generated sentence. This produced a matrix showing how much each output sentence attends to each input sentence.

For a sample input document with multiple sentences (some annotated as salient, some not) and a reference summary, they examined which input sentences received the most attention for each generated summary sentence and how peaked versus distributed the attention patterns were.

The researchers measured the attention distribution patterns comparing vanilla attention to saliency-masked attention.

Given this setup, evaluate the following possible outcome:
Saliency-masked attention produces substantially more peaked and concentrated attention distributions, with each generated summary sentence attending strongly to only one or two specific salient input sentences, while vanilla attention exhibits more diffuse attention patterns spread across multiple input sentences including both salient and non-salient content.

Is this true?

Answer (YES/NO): NO